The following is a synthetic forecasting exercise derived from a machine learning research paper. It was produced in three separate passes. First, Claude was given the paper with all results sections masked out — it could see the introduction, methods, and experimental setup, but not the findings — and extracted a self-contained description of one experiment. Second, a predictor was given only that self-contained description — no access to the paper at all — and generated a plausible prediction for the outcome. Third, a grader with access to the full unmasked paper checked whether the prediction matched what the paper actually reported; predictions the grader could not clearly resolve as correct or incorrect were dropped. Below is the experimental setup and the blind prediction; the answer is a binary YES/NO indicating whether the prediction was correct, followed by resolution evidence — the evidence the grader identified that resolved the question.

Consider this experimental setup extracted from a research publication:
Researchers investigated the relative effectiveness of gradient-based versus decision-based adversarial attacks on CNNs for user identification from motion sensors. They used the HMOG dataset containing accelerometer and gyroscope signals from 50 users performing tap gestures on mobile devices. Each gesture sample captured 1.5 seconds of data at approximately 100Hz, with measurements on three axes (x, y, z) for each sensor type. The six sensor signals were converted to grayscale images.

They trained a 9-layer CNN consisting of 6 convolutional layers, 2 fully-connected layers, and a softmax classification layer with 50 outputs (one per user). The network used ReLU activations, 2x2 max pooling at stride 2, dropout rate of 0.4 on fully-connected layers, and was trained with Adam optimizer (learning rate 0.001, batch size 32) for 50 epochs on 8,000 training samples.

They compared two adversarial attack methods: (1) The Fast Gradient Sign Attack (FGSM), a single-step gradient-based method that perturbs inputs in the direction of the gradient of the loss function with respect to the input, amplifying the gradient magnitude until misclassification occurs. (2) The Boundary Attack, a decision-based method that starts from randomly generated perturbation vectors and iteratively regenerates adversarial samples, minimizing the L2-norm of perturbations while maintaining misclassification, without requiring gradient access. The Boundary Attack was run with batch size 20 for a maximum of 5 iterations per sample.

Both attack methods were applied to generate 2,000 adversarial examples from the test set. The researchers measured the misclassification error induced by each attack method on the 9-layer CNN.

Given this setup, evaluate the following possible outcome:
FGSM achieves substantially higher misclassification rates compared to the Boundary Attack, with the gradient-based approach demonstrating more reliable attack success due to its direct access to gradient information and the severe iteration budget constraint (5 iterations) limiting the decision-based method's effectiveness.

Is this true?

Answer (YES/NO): NO